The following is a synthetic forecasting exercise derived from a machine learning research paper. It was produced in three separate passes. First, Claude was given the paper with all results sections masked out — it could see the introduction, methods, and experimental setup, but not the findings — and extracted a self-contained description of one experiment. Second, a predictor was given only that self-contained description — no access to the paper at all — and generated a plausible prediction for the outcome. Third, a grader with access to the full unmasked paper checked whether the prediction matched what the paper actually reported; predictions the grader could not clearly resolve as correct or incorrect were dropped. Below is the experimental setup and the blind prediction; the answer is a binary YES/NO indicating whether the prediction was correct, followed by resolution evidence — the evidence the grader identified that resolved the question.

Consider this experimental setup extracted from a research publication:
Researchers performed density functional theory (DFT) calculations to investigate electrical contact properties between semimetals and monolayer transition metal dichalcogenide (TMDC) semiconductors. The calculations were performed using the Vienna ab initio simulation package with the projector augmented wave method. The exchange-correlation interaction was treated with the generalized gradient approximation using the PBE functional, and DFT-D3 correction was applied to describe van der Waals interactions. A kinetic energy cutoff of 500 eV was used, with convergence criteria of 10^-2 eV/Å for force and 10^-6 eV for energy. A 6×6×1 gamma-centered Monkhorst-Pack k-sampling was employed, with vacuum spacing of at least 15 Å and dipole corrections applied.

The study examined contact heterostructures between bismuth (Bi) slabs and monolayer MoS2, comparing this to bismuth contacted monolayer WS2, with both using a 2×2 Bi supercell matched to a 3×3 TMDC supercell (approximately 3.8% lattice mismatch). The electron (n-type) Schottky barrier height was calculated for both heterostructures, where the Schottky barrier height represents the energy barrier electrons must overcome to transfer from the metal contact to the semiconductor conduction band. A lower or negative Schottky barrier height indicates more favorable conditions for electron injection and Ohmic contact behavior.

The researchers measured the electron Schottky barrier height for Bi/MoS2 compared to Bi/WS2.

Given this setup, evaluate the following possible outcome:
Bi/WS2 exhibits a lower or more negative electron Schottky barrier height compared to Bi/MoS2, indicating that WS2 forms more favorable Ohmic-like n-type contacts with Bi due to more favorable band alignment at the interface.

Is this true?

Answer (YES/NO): NO